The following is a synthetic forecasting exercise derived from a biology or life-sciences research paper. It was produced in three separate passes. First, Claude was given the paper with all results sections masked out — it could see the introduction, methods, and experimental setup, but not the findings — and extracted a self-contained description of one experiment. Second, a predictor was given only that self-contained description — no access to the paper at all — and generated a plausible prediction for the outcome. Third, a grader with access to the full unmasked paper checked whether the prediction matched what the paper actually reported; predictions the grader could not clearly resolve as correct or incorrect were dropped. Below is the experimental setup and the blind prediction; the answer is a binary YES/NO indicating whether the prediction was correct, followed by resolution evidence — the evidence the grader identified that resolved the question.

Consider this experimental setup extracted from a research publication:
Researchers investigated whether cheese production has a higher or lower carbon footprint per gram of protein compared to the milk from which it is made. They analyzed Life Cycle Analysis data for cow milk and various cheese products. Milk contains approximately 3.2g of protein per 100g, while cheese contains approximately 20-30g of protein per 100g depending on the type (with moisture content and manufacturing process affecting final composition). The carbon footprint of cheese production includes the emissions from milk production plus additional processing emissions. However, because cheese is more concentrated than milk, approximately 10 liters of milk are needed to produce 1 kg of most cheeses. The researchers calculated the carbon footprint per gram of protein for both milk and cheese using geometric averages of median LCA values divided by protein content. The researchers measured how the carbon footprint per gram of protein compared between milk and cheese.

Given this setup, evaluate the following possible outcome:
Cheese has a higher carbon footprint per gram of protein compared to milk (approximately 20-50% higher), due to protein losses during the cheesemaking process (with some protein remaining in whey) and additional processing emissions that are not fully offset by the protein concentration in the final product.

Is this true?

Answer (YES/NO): NO